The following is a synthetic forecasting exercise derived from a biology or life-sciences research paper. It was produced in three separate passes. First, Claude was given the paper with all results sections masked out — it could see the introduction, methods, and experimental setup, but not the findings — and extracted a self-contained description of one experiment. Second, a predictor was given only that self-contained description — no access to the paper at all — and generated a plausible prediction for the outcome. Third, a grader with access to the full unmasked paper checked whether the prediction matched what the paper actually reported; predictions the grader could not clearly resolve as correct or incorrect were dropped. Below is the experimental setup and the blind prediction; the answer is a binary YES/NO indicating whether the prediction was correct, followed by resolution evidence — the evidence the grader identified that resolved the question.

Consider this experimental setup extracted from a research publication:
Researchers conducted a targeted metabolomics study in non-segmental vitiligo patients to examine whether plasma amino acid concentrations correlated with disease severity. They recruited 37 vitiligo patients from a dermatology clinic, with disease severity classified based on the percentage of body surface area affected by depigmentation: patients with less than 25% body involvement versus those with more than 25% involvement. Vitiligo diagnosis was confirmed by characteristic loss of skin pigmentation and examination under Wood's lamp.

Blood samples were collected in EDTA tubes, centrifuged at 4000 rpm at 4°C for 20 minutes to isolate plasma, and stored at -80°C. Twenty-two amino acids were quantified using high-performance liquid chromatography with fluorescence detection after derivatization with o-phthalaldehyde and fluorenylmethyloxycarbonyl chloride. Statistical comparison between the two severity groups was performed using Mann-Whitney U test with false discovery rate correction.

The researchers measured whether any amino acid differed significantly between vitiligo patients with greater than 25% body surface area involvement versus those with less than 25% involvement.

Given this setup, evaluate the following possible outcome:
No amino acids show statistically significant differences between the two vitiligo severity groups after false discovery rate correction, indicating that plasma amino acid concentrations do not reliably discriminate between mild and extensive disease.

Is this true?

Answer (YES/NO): NO